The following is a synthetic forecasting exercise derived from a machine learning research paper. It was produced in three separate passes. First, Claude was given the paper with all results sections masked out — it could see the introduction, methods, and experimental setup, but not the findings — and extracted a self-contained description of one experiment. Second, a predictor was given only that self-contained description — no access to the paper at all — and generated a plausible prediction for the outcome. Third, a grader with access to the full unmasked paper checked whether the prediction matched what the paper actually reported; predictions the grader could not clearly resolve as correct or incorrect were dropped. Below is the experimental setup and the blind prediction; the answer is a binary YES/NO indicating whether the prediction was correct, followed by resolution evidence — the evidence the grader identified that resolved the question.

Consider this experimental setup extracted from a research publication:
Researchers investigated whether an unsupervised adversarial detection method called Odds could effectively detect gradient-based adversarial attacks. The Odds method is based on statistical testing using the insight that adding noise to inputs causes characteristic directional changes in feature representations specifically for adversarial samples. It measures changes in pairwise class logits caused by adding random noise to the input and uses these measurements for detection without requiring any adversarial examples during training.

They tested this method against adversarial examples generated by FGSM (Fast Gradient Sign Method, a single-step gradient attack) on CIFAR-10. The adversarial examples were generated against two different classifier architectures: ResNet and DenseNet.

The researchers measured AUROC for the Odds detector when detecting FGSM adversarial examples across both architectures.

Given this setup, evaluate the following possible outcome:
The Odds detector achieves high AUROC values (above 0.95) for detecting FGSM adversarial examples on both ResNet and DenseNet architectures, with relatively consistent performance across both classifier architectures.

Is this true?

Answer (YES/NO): NO